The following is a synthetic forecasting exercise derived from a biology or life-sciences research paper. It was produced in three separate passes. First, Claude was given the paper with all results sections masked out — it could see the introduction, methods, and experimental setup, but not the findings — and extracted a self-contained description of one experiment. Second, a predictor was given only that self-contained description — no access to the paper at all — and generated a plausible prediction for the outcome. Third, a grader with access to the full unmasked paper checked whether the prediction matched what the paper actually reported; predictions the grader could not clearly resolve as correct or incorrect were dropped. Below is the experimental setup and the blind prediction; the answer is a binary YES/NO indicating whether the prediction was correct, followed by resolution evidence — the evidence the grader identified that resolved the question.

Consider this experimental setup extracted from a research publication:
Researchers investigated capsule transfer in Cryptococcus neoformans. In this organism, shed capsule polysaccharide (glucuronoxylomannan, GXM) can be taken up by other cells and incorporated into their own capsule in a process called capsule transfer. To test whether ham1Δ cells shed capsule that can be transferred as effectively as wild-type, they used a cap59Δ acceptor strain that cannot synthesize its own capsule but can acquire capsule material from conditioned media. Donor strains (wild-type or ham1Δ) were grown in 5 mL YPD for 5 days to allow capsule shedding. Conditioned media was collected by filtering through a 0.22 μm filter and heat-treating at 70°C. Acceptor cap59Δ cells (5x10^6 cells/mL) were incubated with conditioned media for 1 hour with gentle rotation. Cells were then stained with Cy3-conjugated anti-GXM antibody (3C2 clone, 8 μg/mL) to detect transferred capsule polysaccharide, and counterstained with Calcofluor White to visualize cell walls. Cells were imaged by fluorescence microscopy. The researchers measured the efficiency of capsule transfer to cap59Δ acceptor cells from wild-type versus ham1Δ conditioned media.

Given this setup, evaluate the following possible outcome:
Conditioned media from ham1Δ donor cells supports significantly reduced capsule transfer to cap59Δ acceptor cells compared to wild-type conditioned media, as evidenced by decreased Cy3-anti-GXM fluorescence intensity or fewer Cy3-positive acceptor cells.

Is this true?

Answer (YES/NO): YES